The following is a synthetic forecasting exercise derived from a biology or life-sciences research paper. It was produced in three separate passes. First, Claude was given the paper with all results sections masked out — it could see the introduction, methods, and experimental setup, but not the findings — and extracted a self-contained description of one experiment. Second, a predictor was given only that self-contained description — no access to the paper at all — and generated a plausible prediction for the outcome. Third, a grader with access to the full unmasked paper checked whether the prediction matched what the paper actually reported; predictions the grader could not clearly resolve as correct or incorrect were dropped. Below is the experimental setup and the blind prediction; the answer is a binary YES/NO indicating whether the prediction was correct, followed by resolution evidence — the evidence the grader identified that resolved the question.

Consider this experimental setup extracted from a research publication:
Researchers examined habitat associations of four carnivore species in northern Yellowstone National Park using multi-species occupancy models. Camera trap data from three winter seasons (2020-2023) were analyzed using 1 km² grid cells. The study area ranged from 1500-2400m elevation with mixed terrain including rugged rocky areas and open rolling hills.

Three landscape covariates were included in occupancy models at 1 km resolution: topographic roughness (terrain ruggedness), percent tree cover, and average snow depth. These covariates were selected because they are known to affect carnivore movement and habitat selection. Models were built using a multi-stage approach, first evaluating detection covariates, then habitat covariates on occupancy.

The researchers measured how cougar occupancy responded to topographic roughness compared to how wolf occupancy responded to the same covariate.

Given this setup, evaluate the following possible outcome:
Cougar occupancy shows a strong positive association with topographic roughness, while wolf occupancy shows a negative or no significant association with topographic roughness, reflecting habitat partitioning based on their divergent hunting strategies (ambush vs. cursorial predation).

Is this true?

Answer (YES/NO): YES